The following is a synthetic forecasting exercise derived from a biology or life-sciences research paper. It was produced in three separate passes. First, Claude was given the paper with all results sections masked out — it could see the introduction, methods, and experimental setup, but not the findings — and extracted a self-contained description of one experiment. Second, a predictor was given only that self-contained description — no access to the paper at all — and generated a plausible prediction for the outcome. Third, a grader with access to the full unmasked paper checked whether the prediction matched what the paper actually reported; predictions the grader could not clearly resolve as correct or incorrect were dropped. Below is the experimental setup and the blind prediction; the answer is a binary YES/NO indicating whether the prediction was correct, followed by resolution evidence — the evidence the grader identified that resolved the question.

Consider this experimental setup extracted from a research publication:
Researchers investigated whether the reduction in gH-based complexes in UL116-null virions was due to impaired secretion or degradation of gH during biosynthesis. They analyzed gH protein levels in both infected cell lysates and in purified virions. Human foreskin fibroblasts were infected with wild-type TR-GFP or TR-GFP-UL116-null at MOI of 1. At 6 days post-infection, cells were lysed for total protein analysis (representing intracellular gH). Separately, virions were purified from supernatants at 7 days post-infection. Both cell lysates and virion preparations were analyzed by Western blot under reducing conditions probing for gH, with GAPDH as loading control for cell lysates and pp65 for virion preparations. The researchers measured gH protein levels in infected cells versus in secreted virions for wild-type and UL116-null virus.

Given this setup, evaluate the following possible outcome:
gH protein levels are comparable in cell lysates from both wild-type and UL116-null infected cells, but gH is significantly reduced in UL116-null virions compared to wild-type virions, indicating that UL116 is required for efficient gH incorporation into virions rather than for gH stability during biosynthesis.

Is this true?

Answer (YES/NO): NO